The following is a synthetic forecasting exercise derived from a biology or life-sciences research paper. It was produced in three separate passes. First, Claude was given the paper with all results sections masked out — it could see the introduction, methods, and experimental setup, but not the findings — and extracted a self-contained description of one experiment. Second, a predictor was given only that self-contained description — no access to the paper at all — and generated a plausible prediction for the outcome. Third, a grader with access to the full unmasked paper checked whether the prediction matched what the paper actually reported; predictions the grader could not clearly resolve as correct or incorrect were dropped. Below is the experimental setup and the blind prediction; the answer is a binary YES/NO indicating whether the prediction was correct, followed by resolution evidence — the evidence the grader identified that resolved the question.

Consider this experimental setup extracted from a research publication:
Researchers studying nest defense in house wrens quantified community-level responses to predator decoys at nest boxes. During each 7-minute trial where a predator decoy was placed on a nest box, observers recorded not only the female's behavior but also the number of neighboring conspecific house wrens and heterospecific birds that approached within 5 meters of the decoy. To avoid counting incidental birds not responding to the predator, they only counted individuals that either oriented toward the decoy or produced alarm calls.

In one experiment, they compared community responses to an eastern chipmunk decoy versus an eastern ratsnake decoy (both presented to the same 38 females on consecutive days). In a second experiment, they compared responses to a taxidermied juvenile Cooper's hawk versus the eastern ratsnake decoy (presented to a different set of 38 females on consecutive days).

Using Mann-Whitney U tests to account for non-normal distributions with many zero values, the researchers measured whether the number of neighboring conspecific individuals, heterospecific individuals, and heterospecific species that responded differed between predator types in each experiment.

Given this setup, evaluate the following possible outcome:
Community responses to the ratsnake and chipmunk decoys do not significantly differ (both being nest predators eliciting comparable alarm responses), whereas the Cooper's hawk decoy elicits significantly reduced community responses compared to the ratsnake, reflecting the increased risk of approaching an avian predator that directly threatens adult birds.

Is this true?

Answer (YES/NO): NO